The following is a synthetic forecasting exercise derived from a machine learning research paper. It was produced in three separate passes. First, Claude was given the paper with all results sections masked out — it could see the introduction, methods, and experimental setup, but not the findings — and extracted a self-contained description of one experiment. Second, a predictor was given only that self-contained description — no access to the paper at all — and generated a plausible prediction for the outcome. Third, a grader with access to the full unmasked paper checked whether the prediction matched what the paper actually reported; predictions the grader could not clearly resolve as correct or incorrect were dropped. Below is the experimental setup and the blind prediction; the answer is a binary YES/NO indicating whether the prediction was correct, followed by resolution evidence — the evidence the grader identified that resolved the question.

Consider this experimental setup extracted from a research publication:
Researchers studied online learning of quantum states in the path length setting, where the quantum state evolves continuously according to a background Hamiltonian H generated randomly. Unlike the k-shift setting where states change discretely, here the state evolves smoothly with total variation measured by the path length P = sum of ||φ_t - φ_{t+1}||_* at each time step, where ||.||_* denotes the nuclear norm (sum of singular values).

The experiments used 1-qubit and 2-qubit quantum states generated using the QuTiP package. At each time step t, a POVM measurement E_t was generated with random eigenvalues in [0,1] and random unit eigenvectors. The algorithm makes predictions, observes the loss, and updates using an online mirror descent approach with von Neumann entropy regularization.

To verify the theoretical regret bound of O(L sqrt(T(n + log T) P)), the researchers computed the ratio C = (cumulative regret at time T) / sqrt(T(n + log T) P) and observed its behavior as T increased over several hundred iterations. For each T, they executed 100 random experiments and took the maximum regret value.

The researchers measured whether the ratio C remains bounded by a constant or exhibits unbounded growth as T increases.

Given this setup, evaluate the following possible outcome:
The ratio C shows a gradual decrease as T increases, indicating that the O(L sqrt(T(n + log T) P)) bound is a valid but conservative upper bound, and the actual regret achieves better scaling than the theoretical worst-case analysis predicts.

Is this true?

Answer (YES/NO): NO